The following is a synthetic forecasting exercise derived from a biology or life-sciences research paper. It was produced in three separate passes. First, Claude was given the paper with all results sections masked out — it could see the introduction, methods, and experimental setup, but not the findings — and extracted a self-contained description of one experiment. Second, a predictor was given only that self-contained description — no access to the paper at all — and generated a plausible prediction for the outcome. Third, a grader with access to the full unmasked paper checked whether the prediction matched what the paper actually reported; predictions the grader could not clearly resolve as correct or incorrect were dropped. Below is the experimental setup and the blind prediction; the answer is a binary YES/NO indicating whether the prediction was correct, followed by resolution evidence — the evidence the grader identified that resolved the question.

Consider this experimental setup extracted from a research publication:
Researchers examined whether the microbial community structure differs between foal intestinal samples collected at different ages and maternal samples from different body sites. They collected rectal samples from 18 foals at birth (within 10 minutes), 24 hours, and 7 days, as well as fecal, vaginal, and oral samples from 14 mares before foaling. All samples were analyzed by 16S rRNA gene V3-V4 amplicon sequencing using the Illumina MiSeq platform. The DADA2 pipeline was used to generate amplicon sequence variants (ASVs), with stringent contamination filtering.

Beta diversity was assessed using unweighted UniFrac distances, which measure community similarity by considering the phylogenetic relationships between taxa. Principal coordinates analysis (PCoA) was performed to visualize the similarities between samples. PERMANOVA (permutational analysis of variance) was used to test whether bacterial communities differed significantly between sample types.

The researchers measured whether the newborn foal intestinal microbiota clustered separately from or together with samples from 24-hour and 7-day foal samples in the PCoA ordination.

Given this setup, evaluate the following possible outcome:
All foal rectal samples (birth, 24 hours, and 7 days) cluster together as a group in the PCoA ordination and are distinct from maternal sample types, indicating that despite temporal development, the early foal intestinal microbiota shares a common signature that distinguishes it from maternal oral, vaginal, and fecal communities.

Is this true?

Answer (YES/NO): NO